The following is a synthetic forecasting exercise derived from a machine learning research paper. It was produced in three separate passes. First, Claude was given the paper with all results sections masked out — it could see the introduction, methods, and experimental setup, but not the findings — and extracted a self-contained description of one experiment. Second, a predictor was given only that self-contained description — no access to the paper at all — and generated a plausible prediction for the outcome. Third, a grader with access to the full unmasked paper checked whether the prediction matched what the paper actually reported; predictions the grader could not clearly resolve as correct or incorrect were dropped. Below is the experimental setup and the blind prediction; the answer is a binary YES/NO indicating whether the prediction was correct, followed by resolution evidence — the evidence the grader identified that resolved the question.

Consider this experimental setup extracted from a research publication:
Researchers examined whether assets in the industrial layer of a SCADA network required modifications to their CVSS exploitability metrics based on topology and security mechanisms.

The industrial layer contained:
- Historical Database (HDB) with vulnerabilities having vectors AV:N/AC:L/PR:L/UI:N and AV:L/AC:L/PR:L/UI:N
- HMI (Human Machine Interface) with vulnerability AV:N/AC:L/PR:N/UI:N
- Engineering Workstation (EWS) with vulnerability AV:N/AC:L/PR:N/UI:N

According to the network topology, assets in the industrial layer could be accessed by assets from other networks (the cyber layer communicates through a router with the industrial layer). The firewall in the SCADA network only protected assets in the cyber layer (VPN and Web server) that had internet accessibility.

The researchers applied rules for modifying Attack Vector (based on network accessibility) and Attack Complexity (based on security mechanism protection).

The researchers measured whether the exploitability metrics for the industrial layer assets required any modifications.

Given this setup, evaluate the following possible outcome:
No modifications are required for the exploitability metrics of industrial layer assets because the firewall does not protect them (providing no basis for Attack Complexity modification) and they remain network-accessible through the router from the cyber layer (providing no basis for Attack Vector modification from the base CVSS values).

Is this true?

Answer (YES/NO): YES